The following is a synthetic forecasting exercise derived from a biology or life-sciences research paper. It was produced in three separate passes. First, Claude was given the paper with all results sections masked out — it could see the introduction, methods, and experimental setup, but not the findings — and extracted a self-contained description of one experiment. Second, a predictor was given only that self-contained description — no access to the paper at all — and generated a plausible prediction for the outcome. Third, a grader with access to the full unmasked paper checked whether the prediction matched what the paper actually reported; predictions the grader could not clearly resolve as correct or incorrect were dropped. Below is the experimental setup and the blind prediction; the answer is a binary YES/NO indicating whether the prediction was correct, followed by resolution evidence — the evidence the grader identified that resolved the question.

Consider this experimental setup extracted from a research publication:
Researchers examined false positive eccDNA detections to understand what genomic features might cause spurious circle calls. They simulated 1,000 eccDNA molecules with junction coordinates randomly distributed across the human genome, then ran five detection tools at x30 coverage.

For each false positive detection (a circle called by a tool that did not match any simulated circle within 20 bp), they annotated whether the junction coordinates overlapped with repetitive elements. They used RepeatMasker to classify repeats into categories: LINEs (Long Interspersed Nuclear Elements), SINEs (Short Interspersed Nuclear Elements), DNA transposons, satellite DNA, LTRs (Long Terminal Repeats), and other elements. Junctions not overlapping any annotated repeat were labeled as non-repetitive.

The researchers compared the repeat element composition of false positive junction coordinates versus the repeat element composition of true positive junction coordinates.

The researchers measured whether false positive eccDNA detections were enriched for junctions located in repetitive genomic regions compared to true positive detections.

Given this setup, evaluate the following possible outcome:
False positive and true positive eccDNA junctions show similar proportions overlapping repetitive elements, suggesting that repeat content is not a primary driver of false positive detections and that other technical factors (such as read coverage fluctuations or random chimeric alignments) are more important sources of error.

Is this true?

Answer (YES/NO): NO